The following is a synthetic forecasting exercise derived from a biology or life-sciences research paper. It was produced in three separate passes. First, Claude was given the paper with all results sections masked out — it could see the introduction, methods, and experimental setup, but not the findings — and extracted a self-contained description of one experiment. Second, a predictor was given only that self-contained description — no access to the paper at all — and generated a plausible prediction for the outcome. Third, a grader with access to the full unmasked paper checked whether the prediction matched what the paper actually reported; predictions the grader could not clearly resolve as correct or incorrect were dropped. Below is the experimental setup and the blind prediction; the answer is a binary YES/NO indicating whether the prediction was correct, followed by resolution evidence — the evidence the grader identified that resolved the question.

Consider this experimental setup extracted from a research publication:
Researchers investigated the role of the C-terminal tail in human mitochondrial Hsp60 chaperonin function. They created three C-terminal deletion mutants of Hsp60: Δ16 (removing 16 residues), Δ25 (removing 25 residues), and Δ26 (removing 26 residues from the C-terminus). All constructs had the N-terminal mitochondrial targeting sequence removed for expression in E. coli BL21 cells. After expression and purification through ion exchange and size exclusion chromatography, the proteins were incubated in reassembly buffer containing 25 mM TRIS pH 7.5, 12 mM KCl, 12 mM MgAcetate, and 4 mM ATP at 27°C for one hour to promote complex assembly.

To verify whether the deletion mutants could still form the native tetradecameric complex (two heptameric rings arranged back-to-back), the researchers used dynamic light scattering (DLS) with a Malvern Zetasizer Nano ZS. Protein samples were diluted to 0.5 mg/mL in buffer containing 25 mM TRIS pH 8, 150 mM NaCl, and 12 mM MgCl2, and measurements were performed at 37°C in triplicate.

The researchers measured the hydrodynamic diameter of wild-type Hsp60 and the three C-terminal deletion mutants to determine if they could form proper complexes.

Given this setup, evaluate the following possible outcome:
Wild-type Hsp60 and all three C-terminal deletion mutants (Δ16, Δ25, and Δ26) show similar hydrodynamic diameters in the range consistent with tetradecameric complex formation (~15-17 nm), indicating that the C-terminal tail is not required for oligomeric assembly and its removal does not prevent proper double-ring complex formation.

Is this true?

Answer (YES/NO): YES